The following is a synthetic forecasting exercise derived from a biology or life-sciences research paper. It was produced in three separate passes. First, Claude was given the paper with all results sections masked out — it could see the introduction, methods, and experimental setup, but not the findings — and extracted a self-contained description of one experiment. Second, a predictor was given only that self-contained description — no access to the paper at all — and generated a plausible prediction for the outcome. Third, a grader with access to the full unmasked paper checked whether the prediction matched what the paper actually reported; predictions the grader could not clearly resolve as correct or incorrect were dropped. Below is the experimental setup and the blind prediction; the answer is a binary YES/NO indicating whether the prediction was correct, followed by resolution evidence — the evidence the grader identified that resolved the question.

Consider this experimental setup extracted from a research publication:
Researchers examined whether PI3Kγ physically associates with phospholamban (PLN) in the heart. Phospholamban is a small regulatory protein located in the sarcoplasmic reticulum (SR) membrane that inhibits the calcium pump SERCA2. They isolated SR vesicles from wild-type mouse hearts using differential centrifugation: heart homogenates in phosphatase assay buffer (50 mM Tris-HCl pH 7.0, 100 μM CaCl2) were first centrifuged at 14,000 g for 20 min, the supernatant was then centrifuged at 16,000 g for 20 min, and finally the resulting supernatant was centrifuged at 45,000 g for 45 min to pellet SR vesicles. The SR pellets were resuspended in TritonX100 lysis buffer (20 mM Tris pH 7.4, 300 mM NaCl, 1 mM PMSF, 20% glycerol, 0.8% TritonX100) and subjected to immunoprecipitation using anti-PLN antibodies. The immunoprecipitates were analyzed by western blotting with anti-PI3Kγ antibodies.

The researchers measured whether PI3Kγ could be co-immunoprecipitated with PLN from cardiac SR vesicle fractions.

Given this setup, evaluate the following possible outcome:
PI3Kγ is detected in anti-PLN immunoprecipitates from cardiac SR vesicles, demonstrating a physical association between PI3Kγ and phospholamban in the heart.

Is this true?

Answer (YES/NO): NO